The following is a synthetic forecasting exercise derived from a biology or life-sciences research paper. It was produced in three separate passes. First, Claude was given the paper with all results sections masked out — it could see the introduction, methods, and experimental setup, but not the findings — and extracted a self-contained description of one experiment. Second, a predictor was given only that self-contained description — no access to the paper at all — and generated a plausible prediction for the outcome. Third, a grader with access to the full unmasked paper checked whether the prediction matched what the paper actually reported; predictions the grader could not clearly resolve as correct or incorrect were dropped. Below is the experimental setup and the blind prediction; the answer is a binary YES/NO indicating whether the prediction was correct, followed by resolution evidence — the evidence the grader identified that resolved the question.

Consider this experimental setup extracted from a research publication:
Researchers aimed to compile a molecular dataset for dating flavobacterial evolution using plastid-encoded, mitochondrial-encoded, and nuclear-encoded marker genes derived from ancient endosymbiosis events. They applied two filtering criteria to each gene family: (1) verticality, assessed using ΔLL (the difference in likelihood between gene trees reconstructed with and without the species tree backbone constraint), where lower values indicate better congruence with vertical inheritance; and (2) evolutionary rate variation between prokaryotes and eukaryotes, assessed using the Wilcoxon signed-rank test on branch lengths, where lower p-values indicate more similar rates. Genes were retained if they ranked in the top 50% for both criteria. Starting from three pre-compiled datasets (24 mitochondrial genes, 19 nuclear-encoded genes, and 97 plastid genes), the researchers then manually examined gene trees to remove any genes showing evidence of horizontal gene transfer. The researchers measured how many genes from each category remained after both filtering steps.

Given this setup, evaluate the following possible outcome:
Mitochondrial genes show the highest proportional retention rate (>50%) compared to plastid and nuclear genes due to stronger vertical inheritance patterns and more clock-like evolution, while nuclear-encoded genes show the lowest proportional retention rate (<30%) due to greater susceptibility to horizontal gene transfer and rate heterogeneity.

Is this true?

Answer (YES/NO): NO